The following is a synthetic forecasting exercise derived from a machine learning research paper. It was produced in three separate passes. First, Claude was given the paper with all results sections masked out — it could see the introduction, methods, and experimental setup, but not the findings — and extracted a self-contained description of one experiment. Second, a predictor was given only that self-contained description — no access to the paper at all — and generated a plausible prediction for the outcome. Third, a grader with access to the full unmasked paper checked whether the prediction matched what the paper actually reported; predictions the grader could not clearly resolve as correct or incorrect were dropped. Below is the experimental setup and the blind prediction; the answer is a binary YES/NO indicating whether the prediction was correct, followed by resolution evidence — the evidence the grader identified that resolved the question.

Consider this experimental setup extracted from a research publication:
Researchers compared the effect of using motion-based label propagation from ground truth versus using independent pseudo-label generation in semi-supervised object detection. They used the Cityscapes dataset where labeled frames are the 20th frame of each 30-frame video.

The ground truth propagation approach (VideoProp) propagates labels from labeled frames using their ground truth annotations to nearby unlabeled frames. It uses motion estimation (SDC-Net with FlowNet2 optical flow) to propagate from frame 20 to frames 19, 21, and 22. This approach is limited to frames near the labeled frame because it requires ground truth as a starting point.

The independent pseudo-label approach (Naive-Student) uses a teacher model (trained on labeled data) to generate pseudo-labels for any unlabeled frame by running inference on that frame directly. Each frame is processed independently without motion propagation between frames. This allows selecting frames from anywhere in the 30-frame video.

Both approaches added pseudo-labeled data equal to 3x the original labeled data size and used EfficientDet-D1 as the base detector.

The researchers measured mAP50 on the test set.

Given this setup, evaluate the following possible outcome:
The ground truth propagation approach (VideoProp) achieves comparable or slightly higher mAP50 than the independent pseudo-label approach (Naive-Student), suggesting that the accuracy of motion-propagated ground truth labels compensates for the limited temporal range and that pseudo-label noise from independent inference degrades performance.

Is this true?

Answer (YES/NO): YES